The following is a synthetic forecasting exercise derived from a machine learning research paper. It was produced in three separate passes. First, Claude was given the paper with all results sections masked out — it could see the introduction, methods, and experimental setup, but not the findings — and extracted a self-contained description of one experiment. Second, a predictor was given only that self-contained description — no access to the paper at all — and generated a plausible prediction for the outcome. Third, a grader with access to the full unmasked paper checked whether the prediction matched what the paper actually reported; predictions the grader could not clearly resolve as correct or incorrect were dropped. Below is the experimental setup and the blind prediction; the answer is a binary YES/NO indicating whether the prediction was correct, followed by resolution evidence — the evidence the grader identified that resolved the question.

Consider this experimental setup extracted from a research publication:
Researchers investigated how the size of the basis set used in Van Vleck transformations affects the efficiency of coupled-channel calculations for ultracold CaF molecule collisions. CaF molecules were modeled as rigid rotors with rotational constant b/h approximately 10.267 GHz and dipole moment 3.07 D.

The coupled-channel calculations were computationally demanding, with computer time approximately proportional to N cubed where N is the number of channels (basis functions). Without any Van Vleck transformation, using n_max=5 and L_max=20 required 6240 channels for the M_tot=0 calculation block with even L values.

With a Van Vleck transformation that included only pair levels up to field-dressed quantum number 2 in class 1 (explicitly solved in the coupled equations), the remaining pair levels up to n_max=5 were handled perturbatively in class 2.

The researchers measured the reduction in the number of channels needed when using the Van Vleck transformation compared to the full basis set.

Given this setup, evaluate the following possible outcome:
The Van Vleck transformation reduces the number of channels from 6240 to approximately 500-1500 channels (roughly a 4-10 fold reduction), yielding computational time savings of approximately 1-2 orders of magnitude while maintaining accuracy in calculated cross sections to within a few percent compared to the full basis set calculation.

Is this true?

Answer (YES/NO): NO